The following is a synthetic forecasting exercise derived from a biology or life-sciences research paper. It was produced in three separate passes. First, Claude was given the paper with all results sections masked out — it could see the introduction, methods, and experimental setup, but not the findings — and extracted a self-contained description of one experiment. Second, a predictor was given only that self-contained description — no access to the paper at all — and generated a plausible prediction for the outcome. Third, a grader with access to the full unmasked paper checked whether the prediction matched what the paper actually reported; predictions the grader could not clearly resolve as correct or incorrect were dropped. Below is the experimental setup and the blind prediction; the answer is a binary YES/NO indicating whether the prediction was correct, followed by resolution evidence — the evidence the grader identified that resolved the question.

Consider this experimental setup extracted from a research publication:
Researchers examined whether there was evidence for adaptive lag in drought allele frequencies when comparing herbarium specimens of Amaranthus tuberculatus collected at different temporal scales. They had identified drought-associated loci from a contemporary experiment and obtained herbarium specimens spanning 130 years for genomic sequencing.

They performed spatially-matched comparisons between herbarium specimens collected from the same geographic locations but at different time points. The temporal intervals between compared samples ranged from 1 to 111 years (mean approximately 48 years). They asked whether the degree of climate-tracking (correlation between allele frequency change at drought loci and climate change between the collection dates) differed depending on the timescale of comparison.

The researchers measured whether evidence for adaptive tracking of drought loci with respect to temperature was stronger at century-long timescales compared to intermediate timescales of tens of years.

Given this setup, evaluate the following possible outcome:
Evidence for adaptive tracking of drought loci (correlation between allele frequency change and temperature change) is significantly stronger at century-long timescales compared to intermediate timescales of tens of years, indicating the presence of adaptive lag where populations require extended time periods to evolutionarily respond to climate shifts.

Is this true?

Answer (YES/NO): YES